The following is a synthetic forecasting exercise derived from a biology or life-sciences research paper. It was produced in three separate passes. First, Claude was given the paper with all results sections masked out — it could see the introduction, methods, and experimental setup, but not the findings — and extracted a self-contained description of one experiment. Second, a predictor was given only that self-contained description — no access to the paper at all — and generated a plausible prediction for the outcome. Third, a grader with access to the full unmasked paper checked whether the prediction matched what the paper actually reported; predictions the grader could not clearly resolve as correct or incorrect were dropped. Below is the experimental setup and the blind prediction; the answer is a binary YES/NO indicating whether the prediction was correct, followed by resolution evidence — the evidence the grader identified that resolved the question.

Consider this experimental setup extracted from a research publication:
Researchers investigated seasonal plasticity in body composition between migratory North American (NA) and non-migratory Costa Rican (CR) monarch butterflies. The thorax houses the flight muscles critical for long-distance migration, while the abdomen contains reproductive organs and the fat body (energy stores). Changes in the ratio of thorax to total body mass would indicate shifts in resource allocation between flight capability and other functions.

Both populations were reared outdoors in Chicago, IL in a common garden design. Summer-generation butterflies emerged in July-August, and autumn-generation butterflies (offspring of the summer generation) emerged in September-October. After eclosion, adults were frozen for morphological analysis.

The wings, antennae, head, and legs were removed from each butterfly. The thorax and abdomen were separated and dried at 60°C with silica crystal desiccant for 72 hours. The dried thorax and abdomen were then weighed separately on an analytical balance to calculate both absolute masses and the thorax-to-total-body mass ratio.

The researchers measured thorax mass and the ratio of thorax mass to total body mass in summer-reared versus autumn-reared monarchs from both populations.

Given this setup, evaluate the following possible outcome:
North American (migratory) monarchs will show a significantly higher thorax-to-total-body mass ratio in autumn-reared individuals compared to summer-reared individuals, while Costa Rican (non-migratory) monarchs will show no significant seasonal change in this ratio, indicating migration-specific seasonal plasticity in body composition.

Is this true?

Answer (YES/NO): YES